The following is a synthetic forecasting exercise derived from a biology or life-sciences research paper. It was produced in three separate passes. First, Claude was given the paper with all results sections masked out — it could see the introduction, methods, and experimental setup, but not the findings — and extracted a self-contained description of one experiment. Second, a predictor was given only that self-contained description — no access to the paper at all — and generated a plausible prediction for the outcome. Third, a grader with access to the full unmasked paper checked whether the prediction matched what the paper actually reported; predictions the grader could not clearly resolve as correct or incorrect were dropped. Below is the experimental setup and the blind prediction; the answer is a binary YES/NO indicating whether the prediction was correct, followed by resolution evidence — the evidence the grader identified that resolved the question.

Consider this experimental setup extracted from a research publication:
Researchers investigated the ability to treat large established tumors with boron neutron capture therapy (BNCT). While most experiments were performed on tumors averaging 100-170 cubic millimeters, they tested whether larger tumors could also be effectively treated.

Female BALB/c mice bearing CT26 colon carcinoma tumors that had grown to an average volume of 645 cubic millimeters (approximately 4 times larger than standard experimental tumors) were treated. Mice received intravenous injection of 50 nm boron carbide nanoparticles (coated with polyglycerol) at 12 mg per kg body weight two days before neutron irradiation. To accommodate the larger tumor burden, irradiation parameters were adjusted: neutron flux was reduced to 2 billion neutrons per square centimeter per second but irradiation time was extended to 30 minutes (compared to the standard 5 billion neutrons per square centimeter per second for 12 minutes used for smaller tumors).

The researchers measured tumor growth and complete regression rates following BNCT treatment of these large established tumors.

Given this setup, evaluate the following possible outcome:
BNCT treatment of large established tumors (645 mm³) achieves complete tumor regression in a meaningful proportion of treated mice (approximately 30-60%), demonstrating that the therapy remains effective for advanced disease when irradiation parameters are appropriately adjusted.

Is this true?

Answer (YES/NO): NO